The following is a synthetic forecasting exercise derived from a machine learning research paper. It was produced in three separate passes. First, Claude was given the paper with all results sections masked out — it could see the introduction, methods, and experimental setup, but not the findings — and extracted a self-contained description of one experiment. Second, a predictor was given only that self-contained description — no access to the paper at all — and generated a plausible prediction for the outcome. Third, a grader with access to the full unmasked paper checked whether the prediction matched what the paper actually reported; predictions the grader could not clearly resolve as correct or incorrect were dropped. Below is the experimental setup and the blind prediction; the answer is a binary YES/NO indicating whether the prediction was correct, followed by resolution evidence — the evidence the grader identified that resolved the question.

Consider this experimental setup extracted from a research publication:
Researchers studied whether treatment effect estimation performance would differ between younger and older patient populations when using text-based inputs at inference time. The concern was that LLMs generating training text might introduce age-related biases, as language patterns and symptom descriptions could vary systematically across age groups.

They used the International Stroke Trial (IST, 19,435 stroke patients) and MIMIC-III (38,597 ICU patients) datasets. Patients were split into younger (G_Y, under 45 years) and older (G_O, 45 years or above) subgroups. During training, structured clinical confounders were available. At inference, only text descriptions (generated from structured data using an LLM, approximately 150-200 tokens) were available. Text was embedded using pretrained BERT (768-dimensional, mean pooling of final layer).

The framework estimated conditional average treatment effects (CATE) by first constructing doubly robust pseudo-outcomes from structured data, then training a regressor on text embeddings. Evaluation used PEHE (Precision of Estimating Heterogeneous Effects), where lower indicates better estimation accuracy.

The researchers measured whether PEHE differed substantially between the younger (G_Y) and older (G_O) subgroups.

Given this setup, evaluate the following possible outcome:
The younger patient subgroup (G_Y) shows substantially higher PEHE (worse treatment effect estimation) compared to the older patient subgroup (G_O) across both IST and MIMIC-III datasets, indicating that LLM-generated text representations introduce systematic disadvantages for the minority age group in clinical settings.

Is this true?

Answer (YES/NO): NO